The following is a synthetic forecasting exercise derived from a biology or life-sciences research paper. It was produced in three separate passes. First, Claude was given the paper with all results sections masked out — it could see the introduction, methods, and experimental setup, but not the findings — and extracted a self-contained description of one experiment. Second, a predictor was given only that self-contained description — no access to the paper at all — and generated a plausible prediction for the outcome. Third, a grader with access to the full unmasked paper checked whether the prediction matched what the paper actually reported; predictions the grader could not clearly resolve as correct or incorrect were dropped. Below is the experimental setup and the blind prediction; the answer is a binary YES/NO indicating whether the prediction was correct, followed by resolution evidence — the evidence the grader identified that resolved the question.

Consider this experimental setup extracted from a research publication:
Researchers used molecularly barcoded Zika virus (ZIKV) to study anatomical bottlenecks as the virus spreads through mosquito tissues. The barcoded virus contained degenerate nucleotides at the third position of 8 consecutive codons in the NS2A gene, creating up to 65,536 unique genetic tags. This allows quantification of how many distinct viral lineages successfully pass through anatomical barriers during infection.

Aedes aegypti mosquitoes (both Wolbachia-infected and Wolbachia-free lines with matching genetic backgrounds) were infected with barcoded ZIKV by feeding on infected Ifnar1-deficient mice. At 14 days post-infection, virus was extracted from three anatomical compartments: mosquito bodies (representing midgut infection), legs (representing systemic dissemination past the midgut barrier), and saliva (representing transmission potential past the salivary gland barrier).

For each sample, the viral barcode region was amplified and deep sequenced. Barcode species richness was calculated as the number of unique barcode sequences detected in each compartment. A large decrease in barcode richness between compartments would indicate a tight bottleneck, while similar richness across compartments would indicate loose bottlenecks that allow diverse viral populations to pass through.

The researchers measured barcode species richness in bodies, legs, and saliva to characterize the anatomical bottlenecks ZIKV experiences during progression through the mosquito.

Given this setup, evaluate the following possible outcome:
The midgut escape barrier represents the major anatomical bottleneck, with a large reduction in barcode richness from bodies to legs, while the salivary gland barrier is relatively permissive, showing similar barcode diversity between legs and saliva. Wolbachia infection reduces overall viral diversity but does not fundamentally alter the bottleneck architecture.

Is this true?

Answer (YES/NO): NO